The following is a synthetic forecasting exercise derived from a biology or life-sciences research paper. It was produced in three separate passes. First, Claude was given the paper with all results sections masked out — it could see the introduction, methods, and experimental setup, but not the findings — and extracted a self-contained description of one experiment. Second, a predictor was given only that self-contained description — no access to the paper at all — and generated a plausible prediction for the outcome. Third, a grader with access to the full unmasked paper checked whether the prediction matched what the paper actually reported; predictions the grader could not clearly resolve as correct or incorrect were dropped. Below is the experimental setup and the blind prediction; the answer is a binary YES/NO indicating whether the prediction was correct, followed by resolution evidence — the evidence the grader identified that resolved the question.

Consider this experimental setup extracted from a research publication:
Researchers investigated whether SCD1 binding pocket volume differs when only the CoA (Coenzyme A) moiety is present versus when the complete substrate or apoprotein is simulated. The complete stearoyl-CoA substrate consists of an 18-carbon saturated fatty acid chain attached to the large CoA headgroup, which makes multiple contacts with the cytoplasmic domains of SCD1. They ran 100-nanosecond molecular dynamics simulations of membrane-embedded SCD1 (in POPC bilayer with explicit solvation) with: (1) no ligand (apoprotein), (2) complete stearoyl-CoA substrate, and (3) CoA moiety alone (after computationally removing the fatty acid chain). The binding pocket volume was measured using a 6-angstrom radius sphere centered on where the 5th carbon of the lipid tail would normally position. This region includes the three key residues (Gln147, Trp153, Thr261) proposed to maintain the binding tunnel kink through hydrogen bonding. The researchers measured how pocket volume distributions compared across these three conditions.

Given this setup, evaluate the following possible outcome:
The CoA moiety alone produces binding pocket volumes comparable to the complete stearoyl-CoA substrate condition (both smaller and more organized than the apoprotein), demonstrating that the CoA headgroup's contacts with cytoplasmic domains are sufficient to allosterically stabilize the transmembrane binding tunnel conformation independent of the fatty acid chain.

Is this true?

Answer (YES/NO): NO